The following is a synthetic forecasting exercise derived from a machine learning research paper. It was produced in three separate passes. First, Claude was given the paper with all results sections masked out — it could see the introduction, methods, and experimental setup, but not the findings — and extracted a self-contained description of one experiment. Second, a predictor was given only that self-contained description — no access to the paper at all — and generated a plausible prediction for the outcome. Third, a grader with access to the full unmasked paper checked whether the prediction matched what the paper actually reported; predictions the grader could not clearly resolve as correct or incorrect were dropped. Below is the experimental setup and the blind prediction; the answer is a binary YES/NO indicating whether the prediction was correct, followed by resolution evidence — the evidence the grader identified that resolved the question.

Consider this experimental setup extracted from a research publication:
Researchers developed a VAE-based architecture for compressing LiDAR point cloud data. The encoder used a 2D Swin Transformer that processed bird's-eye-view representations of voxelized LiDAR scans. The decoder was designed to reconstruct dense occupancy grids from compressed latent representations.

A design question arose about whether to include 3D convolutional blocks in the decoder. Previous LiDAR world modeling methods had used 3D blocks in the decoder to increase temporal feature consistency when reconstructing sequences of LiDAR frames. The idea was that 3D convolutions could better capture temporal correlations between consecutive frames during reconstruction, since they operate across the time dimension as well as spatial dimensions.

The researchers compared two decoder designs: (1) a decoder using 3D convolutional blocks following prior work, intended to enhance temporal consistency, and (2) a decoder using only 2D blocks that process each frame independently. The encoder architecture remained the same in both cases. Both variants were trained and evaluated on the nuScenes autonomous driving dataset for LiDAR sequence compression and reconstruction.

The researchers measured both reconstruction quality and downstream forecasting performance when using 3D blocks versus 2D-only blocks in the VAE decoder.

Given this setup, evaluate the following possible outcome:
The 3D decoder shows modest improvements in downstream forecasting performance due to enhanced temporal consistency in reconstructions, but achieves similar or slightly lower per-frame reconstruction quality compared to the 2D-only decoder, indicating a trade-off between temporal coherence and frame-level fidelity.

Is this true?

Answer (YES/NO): NO